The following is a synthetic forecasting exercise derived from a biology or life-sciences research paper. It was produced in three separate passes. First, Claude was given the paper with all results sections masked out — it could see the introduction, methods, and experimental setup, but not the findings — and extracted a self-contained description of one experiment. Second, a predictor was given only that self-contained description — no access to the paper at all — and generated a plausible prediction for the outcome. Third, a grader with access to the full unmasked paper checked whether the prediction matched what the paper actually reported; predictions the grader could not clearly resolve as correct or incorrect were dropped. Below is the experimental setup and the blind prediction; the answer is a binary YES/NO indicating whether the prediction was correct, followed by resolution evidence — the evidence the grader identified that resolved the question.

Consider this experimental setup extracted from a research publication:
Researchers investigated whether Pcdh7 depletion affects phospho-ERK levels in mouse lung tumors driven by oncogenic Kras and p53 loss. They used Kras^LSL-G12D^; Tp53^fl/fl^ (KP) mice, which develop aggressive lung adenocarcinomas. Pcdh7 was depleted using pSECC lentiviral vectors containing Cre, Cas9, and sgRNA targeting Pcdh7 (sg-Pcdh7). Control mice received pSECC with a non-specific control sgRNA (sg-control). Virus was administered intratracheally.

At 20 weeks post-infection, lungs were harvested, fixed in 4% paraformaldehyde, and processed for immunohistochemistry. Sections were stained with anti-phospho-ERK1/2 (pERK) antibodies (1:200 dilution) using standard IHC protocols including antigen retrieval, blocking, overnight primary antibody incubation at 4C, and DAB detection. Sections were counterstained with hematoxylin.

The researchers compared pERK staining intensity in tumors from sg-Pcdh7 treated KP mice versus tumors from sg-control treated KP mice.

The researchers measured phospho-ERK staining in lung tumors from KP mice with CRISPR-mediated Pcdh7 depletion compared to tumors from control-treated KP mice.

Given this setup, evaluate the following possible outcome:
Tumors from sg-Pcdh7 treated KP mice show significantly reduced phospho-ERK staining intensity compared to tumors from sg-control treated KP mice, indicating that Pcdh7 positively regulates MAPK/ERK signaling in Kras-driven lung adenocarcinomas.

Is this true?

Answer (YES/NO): YES